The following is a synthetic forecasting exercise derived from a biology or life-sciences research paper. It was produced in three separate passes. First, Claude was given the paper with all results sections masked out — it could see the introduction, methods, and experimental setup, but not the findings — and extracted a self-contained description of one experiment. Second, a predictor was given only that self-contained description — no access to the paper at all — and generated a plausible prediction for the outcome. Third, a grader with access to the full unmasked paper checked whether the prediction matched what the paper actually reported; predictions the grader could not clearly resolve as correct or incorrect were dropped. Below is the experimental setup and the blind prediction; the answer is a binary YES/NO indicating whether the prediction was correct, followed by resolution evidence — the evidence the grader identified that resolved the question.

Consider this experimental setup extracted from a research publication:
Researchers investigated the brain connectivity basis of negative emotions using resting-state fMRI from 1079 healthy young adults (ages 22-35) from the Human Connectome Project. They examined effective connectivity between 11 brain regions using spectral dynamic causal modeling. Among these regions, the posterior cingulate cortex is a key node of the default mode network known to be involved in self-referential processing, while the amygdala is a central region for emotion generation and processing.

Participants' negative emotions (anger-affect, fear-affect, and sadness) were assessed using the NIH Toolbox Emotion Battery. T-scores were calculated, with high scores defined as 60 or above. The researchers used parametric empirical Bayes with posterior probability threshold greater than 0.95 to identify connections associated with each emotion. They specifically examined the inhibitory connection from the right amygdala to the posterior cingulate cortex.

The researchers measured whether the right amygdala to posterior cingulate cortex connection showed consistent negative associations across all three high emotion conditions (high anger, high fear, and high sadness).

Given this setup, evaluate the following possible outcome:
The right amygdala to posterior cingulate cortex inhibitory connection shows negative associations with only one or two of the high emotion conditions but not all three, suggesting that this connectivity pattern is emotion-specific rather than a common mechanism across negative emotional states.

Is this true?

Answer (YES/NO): NO